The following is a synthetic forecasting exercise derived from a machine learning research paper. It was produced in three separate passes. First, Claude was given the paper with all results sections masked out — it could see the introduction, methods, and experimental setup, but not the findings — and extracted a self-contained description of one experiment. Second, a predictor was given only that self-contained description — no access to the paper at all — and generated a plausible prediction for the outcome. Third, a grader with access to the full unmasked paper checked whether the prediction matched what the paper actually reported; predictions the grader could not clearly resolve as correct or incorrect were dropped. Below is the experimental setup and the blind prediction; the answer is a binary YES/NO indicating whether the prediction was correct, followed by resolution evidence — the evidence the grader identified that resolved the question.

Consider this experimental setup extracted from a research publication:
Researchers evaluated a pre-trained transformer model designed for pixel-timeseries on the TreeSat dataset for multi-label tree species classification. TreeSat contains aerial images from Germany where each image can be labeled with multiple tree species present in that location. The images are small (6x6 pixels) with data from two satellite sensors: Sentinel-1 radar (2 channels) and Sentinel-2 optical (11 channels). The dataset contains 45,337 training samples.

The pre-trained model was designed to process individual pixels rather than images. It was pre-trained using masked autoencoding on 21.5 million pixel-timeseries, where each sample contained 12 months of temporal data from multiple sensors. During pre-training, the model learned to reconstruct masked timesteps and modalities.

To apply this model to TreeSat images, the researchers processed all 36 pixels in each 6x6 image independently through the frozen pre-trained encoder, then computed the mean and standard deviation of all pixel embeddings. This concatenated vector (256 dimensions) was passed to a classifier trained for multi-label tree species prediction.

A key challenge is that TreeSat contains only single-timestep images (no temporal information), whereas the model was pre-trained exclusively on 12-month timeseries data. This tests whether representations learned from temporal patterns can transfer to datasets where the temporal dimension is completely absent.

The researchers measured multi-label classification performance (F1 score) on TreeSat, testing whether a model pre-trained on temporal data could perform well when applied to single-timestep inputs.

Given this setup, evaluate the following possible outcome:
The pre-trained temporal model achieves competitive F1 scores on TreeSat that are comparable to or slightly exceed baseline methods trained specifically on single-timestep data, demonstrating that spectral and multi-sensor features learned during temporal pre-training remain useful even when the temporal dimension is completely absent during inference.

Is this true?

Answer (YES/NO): NO